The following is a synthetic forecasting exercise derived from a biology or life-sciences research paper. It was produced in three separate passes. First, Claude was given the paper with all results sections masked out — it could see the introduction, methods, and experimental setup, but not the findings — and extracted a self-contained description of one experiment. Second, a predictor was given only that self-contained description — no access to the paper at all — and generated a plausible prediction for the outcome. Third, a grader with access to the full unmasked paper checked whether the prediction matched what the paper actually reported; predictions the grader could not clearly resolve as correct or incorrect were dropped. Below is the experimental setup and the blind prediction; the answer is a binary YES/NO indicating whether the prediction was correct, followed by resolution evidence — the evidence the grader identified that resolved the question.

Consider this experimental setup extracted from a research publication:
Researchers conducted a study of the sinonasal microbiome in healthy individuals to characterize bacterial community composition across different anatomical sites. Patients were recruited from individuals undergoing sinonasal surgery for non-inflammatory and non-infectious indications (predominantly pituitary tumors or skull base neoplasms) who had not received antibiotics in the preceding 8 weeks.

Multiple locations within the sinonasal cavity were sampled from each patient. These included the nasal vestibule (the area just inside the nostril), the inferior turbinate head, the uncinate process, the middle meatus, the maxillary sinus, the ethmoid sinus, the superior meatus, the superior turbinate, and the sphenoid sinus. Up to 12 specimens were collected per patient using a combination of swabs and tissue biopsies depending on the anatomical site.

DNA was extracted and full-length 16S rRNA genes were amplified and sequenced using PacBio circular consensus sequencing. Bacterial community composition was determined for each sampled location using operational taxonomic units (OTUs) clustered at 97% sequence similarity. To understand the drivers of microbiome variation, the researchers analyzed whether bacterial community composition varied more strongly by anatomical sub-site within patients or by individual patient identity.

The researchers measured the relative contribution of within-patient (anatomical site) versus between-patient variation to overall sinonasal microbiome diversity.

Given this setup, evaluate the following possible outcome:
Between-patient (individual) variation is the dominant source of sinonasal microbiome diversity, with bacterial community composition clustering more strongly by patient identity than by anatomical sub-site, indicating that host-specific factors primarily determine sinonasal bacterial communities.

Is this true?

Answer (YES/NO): YES